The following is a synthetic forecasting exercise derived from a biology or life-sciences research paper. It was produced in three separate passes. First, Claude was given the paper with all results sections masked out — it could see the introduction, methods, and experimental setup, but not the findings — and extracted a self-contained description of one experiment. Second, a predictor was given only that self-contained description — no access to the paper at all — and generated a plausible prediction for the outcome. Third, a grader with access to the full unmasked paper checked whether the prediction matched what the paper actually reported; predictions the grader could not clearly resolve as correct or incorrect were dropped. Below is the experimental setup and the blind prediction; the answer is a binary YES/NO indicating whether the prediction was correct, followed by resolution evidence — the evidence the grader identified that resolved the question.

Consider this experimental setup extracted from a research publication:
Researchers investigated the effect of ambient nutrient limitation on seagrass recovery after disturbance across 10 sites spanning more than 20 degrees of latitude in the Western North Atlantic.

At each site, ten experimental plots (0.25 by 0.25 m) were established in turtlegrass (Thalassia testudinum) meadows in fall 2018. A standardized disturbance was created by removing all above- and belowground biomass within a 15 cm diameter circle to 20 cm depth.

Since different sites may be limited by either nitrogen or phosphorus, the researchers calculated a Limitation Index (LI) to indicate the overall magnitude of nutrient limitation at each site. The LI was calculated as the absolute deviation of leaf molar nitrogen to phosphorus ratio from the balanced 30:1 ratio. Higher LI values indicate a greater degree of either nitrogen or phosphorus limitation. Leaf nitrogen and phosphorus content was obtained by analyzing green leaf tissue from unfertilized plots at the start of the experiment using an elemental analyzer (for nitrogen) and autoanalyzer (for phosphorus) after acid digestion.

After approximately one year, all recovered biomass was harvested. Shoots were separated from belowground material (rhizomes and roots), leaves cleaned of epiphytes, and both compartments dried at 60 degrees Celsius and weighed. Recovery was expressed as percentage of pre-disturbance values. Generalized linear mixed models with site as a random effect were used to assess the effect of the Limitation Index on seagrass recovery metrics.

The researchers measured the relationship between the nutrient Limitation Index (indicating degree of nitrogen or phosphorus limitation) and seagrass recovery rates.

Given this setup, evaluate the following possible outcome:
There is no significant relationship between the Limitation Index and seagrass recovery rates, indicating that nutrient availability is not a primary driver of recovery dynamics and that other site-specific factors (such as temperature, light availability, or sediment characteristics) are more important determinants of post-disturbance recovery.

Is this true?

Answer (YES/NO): NO